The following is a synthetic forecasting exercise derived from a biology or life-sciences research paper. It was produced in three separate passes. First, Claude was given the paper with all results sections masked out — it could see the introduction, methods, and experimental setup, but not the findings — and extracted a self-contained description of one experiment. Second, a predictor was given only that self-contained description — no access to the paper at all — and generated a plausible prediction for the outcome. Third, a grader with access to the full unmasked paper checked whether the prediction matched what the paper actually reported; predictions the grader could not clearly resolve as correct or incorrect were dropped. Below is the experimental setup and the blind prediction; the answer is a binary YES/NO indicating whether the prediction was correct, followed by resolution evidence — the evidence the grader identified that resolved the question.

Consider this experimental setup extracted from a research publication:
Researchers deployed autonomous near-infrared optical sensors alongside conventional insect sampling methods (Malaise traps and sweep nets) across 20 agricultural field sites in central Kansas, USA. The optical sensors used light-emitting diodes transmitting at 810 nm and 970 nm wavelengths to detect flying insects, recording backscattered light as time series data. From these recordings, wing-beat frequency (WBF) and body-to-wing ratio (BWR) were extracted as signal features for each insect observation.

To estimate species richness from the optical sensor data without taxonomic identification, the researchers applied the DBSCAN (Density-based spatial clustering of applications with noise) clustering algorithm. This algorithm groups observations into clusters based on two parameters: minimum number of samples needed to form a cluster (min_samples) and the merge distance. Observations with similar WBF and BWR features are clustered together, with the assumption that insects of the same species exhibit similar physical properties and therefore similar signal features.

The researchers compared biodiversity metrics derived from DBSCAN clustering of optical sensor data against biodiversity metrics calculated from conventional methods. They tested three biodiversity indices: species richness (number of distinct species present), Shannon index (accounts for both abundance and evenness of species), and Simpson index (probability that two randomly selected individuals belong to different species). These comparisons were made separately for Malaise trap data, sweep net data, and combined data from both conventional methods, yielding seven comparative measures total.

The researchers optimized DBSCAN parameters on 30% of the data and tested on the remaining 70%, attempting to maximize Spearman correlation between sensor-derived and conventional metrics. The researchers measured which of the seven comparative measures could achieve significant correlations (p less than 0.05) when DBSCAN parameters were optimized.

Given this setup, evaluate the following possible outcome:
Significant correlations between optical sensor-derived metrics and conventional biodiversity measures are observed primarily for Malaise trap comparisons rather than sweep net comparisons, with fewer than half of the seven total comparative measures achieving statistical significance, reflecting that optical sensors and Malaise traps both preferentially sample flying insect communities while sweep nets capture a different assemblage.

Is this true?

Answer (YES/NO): NO